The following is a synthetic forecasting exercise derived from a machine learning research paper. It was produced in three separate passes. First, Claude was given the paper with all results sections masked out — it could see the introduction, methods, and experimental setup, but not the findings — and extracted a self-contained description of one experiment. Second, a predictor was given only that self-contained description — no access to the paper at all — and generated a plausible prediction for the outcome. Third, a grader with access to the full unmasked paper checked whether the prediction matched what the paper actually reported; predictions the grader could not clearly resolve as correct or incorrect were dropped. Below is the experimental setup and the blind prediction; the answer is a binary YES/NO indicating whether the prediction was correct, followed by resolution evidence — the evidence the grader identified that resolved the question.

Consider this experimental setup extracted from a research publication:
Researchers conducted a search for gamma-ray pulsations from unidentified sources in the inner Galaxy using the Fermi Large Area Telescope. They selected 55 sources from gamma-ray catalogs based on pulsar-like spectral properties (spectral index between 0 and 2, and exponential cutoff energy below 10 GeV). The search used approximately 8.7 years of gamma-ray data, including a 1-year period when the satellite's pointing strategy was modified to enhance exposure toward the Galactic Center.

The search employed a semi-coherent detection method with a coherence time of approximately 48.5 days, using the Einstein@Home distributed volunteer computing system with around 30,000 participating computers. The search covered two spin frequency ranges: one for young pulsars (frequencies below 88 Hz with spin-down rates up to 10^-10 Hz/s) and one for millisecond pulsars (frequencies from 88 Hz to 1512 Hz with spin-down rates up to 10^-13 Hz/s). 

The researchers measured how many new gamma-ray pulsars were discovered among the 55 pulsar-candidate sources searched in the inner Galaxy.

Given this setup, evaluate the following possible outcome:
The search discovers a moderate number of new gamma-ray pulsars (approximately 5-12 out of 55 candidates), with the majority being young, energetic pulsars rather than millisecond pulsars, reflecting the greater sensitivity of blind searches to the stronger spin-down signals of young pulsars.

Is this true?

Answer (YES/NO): NO